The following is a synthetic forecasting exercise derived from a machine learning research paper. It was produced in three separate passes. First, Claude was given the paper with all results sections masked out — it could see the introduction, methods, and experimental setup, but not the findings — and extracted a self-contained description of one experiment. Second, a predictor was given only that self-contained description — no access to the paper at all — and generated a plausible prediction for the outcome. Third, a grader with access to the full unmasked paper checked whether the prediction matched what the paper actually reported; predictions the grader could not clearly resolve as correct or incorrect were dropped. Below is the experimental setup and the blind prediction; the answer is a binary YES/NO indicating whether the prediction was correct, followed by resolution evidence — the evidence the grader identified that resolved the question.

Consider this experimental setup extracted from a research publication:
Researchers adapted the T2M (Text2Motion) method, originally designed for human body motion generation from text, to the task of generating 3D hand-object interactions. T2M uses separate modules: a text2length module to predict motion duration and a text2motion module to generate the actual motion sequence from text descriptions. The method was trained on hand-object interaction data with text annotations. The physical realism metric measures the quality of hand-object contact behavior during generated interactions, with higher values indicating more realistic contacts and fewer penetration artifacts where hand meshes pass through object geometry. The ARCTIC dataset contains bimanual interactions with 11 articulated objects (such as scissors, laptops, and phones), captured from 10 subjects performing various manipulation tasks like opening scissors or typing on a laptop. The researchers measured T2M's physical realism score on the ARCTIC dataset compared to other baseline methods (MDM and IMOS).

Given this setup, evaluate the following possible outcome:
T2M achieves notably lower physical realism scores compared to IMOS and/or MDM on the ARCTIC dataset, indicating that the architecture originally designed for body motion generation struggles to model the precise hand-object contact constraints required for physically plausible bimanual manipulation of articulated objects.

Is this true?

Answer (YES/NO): YES